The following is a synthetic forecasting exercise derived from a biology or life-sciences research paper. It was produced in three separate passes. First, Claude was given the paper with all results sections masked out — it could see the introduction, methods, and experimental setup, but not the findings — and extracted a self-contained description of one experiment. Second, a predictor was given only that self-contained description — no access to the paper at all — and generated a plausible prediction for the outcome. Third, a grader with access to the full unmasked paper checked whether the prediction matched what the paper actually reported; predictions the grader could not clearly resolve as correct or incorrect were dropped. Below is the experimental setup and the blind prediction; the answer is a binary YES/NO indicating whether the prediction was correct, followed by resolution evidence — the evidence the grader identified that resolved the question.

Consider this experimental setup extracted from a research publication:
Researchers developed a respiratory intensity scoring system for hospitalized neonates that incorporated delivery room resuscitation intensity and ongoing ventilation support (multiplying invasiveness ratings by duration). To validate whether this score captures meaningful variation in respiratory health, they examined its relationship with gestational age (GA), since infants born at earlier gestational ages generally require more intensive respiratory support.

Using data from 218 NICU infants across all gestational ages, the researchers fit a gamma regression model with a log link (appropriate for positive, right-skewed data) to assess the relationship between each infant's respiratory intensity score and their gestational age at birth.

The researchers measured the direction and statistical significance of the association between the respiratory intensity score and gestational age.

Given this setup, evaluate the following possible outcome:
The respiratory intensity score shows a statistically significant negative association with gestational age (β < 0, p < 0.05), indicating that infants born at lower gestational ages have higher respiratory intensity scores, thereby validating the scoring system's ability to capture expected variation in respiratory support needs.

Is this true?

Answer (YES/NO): YES